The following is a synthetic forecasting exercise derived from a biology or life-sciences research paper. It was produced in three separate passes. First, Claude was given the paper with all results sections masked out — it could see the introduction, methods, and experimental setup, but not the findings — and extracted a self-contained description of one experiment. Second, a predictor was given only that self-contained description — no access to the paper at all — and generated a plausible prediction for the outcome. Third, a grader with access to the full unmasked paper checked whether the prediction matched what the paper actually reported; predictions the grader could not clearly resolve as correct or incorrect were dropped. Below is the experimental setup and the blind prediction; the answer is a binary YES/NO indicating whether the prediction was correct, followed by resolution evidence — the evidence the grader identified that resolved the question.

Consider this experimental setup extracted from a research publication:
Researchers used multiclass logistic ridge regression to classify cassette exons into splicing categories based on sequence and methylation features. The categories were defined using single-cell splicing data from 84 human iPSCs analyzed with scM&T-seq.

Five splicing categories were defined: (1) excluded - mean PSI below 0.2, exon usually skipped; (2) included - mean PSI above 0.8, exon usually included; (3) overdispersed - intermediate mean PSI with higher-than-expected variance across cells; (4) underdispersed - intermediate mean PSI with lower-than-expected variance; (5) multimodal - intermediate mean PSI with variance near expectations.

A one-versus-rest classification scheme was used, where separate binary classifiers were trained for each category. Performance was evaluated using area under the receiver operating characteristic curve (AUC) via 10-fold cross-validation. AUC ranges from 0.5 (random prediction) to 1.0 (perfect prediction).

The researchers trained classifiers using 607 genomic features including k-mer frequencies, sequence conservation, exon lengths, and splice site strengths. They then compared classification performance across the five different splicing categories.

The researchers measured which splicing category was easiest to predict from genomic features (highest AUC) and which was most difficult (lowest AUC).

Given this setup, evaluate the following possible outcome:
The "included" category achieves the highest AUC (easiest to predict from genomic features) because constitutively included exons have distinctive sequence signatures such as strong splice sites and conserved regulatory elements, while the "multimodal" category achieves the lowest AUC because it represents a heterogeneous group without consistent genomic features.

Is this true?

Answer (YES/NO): NO